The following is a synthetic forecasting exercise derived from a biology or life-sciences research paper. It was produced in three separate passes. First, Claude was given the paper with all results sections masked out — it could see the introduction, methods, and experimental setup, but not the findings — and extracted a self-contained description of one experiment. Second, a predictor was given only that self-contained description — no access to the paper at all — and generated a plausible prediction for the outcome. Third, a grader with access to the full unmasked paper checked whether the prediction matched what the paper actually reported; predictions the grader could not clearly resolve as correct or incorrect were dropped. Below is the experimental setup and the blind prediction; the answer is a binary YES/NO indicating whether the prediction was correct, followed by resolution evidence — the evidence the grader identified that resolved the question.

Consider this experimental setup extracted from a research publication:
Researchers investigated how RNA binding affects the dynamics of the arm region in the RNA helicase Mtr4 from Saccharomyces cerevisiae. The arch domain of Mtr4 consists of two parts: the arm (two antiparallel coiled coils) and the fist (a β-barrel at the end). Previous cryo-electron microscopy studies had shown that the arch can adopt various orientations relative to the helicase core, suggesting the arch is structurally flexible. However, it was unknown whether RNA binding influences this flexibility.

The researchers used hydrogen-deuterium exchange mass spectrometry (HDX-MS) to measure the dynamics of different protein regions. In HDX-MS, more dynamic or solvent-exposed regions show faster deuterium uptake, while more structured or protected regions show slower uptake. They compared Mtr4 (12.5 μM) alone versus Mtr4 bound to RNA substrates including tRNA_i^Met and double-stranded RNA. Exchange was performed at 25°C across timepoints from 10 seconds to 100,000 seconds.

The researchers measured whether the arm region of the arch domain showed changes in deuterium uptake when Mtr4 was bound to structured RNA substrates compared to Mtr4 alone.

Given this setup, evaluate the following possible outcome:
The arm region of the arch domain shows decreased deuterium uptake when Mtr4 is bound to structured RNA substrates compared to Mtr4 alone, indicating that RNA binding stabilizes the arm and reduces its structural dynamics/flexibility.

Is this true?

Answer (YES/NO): YES